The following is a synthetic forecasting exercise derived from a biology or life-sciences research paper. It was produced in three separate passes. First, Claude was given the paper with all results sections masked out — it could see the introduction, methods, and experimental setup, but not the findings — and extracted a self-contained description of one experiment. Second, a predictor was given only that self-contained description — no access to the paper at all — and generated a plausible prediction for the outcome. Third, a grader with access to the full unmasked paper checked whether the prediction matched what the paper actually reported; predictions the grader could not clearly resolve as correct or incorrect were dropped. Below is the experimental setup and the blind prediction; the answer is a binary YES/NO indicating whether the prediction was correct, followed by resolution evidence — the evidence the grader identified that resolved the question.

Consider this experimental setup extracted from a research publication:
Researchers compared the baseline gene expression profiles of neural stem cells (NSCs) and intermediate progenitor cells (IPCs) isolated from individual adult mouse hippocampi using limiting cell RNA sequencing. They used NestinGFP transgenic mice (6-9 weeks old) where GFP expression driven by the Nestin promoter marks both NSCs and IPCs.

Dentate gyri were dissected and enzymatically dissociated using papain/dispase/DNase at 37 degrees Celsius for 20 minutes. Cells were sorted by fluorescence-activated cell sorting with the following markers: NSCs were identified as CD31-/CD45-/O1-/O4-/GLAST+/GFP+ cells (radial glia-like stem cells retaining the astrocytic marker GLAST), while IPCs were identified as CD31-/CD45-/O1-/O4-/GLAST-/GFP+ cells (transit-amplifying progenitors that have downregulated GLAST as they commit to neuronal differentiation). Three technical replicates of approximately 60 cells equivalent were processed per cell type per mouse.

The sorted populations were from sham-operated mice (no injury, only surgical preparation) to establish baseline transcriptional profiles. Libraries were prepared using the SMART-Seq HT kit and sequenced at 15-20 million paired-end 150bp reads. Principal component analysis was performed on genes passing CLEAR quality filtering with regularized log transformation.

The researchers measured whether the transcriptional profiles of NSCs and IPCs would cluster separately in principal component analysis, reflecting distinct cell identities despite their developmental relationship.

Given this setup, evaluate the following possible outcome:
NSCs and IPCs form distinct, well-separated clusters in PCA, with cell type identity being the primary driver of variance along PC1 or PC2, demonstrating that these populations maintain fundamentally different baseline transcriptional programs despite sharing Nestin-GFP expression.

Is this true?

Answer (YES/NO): YES